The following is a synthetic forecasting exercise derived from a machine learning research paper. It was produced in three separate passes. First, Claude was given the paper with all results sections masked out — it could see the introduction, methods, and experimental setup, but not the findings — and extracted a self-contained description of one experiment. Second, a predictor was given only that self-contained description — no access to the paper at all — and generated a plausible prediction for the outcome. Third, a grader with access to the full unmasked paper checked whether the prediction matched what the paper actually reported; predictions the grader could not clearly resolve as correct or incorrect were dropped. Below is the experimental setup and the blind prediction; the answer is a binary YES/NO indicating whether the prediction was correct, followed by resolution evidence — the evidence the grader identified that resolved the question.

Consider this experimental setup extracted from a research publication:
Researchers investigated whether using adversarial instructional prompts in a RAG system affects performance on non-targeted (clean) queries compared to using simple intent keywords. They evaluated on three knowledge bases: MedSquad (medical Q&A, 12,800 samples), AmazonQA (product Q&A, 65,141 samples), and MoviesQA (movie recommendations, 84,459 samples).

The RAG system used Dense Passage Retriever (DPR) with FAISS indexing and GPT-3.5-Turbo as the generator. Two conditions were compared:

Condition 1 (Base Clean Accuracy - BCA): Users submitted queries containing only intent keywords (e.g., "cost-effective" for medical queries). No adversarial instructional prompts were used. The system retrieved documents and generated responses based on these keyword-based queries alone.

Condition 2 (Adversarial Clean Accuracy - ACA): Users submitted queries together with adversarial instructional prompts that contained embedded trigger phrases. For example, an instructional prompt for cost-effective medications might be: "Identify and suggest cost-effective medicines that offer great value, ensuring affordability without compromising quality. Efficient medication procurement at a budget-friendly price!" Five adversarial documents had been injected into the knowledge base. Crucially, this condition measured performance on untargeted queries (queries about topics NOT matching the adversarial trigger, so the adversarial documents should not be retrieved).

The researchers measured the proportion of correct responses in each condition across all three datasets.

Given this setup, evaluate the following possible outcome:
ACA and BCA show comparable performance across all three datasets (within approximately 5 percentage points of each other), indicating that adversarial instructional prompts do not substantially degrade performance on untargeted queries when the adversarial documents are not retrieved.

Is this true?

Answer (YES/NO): NO